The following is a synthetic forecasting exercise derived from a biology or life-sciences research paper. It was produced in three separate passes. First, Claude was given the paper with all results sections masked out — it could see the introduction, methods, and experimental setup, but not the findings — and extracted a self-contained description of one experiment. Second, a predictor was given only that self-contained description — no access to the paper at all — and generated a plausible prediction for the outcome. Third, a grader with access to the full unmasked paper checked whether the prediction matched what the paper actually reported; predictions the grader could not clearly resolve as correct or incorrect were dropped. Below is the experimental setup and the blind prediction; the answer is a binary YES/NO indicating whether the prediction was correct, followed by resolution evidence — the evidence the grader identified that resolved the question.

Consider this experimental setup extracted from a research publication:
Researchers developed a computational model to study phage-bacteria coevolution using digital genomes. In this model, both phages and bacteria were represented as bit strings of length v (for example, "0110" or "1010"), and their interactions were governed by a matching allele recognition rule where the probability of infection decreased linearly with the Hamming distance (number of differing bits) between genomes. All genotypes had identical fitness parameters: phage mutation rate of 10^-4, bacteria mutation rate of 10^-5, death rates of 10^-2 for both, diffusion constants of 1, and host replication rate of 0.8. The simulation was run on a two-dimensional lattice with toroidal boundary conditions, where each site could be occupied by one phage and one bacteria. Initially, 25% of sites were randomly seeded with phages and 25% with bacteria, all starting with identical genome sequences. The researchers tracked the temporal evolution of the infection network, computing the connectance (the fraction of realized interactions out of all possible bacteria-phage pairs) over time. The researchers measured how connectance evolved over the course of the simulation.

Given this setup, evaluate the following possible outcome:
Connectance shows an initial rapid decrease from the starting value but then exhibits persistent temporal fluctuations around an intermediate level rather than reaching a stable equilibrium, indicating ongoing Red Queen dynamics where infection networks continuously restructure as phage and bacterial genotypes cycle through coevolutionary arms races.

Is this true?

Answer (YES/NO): NO